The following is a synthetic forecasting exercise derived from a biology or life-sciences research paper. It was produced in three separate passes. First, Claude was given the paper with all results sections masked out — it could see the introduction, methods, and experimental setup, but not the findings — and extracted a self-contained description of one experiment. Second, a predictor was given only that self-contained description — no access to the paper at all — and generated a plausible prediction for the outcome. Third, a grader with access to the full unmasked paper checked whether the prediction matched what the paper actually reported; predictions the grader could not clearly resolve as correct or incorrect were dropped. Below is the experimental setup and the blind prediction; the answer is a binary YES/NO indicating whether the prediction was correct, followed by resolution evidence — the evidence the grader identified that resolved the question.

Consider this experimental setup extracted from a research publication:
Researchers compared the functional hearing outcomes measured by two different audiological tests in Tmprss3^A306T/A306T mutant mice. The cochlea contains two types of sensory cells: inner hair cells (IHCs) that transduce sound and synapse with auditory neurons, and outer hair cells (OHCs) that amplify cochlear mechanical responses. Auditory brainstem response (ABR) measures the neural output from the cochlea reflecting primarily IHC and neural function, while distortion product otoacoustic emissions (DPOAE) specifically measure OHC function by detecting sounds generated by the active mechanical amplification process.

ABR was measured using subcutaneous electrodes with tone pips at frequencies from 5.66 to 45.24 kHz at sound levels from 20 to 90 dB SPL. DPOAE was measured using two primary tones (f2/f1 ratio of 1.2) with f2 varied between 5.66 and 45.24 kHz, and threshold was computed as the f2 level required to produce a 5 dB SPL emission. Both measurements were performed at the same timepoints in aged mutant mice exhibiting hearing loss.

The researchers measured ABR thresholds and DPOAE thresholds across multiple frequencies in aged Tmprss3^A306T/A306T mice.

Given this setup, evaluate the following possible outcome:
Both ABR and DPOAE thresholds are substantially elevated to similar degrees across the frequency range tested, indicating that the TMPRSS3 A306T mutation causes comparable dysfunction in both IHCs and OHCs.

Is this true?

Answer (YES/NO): NO